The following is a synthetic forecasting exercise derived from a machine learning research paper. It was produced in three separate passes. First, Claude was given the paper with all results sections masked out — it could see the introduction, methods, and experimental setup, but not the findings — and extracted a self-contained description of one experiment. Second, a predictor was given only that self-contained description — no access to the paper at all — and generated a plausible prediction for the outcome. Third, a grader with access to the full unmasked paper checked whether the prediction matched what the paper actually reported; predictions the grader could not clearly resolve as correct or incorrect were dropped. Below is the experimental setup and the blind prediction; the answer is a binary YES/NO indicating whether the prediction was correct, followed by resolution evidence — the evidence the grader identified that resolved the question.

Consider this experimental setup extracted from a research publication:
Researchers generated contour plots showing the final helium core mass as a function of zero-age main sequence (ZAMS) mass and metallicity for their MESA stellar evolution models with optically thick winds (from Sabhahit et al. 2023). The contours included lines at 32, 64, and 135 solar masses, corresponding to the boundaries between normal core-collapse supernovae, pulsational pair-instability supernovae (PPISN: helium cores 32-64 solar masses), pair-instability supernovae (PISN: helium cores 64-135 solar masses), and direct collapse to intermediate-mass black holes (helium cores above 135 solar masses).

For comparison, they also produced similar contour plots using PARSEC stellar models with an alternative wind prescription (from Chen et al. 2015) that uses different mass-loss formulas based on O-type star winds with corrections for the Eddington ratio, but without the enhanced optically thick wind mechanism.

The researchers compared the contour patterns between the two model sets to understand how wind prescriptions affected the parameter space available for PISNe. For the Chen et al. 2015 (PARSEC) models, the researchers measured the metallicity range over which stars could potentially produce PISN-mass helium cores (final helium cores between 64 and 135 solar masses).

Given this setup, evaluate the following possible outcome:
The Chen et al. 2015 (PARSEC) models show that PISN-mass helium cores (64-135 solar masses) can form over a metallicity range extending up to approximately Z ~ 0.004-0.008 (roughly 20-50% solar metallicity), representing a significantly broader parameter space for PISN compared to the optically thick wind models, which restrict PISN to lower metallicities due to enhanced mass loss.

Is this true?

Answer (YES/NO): NO